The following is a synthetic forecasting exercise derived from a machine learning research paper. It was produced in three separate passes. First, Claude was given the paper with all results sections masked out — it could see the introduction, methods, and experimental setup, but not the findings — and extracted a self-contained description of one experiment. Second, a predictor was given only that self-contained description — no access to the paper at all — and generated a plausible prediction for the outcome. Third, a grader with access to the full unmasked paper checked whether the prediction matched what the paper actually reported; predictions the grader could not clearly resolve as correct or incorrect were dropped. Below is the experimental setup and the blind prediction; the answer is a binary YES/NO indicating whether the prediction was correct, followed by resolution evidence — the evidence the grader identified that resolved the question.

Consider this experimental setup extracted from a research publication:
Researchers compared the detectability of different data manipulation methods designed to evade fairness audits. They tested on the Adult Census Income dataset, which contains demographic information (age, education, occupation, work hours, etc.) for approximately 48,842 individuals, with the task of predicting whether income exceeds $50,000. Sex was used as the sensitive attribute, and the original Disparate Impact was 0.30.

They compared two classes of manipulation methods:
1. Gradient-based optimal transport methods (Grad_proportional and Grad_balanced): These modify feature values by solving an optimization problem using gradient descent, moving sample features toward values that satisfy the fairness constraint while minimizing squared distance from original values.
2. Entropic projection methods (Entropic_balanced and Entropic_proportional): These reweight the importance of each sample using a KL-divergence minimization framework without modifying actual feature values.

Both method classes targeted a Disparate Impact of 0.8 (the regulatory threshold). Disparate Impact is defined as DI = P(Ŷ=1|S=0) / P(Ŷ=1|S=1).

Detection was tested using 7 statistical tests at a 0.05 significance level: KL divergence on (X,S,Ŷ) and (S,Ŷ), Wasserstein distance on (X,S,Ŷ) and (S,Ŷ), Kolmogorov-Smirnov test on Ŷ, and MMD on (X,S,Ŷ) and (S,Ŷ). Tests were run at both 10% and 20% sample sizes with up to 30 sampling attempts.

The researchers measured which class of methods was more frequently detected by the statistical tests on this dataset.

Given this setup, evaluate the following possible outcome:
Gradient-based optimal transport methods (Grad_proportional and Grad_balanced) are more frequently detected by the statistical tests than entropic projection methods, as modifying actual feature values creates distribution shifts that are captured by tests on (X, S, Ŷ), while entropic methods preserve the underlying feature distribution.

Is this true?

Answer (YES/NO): YES